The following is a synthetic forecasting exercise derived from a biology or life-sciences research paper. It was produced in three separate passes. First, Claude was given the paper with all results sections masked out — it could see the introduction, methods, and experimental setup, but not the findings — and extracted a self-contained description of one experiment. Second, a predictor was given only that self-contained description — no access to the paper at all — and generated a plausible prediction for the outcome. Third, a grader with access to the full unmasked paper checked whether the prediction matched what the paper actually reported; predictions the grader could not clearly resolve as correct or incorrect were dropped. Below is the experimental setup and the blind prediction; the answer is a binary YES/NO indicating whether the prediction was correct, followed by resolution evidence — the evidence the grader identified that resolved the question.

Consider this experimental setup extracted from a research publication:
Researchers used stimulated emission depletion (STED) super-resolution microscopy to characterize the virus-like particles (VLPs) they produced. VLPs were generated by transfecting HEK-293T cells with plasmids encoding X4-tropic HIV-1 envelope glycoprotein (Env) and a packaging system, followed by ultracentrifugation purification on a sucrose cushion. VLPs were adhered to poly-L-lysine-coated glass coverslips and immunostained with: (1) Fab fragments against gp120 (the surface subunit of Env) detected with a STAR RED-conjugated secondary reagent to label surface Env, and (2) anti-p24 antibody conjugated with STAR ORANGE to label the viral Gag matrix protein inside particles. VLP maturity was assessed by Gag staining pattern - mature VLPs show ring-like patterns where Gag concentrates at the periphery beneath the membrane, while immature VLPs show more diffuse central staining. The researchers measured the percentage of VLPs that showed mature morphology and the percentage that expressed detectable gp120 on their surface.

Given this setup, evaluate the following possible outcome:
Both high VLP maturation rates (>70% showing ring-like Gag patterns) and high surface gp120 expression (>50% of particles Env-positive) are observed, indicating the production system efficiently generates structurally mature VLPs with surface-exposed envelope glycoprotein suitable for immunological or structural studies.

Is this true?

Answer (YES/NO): NO